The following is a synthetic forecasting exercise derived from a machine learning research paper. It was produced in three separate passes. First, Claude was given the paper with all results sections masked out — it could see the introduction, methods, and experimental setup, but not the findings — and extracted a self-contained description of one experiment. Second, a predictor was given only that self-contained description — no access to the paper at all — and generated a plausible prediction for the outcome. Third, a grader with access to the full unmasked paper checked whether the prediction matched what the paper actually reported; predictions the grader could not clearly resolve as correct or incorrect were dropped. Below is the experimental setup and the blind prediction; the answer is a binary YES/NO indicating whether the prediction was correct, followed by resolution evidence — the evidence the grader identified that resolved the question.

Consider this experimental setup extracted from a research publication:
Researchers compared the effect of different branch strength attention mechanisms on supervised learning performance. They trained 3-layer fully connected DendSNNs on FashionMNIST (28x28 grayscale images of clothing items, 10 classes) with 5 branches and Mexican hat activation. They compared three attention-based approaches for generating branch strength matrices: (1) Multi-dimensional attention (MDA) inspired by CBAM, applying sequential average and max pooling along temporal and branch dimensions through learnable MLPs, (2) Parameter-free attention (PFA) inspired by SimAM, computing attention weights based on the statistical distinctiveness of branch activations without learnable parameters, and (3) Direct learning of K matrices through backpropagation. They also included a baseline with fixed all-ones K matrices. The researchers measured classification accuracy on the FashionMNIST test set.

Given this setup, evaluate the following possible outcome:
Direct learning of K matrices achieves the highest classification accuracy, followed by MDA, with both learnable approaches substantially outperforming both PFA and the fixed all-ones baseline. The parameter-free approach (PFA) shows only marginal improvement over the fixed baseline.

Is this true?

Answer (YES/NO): NO